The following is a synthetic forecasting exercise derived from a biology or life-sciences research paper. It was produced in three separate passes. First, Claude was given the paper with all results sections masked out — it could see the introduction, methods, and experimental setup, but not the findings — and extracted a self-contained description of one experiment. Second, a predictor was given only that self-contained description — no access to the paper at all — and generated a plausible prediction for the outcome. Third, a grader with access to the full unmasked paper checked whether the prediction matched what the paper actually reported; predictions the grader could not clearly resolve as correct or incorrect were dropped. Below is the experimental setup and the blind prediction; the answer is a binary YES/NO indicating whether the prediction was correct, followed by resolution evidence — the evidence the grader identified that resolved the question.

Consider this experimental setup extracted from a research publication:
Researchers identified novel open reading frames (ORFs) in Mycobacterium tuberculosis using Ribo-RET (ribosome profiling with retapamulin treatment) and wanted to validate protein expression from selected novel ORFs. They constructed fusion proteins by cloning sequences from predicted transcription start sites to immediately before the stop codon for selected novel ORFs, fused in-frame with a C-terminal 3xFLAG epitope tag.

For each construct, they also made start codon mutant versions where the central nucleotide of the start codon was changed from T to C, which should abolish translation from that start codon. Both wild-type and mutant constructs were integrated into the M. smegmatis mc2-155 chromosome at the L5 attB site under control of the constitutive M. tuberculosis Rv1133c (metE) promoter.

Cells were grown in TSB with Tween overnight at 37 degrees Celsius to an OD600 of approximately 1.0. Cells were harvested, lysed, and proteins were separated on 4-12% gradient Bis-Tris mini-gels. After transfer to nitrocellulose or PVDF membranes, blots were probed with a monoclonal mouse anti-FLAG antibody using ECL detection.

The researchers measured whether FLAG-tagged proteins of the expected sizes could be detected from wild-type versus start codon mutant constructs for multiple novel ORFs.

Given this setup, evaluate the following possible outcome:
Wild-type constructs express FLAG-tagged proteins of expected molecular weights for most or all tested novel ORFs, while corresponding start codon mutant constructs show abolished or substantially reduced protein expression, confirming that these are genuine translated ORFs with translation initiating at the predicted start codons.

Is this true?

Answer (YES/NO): YES